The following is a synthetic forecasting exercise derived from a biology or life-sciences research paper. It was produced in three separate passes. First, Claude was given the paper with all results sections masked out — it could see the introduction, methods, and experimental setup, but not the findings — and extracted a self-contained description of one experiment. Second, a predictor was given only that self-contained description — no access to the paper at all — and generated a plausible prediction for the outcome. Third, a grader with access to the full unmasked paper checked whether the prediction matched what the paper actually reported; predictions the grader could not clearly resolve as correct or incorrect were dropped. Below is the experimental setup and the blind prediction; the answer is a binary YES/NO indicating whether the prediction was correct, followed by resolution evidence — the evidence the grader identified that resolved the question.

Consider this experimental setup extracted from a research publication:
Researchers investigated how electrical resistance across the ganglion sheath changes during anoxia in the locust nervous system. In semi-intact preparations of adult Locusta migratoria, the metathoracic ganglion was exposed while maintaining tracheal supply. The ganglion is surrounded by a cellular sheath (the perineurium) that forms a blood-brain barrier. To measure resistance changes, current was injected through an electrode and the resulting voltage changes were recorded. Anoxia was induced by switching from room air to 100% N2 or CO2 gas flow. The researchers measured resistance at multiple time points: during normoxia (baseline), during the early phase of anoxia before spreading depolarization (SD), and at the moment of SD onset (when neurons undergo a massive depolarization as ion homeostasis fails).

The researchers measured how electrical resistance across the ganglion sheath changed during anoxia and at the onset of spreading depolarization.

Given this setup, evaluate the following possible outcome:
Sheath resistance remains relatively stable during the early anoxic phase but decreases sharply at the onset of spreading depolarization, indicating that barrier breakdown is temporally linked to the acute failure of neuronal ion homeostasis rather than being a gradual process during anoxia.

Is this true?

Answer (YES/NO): NO